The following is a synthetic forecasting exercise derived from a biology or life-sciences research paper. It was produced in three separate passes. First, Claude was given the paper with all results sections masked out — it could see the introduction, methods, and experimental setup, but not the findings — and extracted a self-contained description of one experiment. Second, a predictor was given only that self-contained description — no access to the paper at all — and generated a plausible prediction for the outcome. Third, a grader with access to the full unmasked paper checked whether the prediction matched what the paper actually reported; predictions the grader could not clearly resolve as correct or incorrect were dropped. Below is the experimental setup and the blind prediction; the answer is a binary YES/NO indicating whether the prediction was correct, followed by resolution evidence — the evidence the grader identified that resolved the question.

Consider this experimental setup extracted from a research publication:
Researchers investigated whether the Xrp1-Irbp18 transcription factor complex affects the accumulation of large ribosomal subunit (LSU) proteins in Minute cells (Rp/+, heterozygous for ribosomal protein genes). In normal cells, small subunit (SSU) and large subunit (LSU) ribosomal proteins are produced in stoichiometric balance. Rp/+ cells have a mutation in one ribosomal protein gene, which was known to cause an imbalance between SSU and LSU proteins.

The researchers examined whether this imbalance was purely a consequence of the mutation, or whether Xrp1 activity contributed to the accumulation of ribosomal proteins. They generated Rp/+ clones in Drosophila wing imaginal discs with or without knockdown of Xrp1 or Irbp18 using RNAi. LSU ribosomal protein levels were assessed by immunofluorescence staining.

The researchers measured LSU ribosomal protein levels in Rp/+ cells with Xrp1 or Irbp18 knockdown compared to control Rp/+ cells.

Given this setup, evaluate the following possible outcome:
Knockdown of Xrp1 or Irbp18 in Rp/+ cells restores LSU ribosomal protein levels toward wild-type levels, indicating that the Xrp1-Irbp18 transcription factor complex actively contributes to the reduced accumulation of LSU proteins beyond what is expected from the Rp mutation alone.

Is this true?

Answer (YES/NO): NO